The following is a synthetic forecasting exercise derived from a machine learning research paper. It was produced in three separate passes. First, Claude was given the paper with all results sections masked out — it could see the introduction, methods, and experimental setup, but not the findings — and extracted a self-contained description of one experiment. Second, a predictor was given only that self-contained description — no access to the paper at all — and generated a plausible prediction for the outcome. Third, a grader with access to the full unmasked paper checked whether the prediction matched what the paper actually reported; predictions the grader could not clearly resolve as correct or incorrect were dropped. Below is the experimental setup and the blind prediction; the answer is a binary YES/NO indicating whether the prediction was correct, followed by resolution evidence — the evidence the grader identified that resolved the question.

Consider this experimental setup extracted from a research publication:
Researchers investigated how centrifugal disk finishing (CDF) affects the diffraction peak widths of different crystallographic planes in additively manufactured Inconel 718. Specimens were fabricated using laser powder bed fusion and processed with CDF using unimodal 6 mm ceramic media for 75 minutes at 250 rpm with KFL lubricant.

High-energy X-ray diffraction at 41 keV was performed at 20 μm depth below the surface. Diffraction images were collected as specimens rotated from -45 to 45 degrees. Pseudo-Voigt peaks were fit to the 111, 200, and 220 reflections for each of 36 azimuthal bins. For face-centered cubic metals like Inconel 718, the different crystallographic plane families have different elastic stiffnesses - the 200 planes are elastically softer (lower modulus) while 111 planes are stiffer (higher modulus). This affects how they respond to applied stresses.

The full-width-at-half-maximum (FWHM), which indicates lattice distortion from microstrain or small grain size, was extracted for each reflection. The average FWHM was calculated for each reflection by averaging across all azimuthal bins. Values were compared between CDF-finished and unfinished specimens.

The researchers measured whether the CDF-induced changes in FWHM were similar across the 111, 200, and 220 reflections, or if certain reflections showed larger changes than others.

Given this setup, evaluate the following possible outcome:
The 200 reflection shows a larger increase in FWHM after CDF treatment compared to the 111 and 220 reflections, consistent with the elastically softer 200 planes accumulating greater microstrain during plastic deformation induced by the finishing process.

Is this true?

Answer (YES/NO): NO